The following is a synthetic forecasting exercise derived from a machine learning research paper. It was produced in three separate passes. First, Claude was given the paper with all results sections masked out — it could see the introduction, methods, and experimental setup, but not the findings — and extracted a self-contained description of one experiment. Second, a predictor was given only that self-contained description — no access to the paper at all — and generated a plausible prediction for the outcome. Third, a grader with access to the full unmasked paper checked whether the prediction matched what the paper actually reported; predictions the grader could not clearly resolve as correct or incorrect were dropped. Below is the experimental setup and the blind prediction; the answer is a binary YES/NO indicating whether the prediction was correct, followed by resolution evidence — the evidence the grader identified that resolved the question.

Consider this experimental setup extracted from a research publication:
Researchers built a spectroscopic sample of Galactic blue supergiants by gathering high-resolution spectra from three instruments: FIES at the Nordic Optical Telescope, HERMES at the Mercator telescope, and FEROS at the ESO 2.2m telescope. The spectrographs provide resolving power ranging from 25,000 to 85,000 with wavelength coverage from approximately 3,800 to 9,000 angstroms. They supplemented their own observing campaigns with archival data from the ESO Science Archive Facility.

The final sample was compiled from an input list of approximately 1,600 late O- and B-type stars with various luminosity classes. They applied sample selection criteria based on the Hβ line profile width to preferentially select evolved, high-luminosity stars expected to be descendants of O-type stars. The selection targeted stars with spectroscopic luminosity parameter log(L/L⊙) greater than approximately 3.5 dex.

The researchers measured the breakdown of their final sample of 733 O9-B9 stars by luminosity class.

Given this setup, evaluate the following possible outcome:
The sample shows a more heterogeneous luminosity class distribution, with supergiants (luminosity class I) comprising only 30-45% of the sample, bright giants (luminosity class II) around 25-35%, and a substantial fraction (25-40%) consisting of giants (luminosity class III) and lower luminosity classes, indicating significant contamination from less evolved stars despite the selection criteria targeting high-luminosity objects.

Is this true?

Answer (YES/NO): NO